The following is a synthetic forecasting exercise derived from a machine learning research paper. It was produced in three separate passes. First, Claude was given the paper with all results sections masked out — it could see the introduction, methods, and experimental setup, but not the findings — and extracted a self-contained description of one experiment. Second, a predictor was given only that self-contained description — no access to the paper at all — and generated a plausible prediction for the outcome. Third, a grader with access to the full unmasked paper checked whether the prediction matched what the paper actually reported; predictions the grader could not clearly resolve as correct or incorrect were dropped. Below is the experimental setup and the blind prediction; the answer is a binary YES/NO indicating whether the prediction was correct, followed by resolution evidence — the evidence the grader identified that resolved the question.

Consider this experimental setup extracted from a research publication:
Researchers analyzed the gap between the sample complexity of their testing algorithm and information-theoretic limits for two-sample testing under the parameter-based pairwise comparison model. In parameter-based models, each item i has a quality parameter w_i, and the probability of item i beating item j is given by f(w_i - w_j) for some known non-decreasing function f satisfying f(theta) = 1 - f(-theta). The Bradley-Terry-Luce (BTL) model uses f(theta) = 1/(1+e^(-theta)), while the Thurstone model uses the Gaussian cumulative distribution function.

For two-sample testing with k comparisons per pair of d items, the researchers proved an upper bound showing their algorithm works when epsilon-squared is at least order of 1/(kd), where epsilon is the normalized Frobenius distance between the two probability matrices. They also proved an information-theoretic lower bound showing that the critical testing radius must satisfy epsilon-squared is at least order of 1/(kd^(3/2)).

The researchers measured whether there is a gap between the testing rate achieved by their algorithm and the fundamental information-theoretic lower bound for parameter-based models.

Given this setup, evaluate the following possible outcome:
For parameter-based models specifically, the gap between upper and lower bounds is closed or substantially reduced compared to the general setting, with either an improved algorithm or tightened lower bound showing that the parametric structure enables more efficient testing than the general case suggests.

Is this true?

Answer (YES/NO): NO